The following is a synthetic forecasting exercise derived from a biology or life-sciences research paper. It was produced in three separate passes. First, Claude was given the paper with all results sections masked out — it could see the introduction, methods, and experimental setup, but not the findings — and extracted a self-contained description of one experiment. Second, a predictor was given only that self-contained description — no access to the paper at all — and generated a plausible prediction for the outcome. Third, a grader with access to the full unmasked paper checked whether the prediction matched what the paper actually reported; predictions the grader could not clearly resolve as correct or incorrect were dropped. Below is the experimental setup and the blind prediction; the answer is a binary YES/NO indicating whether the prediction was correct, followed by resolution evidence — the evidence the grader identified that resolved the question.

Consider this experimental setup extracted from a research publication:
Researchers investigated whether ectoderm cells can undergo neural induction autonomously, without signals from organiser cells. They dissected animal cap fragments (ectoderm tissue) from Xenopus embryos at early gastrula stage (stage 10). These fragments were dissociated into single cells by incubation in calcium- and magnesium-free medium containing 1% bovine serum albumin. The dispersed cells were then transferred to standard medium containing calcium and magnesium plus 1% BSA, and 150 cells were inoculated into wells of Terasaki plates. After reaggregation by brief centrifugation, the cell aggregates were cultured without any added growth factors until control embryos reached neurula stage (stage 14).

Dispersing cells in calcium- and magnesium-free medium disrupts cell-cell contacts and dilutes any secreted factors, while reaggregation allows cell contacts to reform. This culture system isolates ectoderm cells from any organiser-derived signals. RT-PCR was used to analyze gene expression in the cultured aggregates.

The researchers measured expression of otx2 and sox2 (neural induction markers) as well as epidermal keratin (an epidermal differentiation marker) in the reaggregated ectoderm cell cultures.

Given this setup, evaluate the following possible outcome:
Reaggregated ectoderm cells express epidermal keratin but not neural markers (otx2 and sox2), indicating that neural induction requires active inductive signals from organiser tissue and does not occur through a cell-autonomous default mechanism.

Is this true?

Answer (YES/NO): NO